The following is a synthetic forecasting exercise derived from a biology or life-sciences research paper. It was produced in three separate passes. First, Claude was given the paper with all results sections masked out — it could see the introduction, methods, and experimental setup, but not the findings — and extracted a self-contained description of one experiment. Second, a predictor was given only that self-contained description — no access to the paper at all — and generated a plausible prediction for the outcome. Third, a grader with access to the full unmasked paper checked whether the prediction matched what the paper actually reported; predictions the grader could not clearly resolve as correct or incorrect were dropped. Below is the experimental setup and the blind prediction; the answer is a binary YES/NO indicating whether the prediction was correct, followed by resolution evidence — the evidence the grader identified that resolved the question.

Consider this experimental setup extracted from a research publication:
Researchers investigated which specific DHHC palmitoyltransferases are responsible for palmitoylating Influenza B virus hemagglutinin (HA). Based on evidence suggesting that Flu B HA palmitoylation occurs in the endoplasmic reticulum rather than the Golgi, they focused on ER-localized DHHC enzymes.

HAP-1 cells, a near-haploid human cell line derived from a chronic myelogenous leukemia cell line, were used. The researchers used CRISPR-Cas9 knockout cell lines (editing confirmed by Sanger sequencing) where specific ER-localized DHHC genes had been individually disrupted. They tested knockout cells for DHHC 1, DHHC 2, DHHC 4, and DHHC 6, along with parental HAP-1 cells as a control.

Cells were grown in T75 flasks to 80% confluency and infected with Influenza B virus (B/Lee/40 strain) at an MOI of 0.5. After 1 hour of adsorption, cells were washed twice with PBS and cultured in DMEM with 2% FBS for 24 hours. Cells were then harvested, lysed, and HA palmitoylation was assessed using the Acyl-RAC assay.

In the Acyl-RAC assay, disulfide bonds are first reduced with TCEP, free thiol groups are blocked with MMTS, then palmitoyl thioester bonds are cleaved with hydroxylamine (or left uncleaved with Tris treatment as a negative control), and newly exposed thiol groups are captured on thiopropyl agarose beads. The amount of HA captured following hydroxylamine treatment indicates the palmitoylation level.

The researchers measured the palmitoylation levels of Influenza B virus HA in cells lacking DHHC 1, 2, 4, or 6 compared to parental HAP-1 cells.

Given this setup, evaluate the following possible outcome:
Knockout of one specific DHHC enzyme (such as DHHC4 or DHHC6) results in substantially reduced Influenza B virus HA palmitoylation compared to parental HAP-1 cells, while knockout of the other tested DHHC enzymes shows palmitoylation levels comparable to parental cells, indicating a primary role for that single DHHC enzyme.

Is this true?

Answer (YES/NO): NO